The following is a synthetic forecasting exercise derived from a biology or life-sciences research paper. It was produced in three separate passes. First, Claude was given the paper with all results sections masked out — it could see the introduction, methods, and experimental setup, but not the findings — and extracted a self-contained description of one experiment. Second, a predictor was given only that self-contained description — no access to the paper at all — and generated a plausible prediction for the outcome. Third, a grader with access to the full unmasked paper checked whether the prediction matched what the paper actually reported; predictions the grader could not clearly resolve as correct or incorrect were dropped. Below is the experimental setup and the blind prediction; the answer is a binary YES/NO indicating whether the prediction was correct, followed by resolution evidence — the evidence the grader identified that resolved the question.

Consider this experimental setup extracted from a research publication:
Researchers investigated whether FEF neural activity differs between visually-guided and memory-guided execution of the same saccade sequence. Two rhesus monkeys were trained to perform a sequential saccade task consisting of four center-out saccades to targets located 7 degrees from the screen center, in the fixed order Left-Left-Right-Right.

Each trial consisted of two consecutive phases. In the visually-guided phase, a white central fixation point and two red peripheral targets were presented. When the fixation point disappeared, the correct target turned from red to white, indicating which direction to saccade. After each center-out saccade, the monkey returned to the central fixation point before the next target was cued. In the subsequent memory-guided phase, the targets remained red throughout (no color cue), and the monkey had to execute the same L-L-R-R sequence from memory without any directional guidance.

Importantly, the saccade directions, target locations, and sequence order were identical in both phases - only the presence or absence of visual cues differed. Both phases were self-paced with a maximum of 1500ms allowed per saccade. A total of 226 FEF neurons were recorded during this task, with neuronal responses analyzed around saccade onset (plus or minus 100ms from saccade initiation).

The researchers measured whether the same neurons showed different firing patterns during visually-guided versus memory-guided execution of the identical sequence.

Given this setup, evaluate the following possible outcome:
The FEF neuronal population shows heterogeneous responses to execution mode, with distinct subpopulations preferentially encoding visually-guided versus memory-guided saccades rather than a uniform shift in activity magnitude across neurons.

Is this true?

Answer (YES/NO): YES